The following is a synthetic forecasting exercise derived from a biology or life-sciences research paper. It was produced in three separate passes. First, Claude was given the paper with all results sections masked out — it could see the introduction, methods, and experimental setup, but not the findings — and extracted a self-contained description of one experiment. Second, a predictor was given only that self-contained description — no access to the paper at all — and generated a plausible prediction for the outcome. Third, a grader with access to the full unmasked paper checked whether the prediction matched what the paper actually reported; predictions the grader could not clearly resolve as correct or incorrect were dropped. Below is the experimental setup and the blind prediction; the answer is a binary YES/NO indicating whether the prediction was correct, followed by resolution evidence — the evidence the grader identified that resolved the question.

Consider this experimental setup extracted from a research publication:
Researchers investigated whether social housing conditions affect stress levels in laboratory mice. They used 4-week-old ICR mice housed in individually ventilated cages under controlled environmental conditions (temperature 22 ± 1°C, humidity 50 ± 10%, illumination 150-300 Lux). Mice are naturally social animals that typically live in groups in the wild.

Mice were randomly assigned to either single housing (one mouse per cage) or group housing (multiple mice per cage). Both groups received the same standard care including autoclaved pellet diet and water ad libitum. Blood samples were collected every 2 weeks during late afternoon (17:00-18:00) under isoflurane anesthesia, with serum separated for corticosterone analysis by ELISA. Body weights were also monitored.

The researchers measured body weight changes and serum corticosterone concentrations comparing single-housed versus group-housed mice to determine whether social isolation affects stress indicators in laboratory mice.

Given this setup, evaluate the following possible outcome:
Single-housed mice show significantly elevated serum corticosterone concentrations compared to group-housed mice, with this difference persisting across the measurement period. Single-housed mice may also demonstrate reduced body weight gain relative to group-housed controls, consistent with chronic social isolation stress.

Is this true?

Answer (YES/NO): NO